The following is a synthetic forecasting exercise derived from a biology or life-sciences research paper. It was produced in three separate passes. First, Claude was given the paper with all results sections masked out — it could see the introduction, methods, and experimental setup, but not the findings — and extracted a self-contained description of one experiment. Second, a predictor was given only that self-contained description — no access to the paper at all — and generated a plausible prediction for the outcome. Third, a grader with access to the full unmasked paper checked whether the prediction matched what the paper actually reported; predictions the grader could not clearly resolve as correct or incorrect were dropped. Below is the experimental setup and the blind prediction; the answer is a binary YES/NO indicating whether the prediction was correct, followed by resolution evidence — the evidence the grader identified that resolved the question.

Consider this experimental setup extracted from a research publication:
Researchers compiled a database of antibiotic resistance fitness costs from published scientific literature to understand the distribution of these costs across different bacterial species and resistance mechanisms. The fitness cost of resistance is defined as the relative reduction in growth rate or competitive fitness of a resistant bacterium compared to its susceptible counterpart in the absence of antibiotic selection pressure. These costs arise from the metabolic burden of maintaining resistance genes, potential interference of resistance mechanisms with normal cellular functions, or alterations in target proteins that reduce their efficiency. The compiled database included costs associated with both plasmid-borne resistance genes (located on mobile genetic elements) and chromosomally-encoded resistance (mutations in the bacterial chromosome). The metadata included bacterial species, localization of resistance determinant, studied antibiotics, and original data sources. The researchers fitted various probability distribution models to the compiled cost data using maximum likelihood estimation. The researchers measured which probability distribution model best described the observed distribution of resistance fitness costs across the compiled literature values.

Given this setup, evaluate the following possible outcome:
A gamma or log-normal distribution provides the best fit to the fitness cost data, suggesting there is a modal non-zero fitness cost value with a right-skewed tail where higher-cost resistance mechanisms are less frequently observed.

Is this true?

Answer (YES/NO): NO